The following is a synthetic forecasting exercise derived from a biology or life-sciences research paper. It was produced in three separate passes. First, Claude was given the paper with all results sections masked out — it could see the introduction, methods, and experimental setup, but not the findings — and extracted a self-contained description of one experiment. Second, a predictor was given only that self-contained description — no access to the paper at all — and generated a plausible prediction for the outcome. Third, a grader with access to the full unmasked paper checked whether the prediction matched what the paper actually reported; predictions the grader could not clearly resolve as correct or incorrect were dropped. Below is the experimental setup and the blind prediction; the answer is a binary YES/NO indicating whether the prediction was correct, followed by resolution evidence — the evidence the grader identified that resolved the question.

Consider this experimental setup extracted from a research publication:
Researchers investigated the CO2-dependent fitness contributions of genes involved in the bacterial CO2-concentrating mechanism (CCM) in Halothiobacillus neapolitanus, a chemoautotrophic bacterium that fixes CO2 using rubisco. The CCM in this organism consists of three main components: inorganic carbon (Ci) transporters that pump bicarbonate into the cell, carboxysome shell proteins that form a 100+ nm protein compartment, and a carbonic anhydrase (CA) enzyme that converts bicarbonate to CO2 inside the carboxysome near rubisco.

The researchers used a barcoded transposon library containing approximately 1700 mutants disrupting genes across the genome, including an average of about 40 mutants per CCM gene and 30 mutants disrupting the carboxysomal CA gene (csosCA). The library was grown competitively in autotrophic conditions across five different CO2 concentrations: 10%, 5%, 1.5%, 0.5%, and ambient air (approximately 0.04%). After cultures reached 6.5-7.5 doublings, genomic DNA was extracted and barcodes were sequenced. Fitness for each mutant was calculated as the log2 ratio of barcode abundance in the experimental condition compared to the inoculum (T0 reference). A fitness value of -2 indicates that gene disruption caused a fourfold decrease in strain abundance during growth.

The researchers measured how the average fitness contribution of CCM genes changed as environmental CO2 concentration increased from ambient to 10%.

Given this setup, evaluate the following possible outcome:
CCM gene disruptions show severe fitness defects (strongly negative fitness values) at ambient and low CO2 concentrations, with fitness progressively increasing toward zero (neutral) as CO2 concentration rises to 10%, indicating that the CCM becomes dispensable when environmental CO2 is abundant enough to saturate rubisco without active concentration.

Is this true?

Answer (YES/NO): YES